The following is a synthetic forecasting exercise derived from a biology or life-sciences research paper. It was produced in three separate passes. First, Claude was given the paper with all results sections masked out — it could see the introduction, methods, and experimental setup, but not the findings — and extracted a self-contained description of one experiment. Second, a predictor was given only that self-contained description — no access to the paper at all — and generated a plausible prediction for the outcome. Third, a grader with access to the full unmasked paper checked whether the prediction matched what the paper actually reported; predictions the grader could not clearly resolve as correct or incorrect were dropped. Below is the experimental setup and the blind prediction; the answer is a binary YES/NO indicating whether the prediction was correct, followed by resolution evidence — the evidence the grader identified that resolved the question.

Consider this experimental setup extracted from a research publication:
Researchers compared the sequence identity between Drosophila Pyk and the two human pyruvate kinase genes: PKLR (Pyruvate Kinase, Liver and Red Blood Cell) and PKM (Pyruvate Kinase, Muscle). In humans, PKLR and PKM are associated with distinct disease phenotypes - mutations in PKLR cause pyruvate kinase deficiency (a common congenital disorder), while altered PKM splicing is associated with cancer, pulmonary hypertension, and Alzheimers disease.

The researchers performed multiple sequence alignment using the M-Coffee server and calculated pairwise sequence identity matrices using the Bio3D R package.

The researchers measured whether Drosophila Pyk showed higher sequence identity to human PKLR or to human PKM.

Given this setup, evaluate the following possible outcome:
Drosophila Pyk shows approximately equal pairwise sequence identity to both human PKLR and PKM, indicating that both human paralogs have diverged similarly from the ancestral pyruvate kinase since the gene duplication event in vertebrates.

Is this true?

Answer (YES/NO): YES